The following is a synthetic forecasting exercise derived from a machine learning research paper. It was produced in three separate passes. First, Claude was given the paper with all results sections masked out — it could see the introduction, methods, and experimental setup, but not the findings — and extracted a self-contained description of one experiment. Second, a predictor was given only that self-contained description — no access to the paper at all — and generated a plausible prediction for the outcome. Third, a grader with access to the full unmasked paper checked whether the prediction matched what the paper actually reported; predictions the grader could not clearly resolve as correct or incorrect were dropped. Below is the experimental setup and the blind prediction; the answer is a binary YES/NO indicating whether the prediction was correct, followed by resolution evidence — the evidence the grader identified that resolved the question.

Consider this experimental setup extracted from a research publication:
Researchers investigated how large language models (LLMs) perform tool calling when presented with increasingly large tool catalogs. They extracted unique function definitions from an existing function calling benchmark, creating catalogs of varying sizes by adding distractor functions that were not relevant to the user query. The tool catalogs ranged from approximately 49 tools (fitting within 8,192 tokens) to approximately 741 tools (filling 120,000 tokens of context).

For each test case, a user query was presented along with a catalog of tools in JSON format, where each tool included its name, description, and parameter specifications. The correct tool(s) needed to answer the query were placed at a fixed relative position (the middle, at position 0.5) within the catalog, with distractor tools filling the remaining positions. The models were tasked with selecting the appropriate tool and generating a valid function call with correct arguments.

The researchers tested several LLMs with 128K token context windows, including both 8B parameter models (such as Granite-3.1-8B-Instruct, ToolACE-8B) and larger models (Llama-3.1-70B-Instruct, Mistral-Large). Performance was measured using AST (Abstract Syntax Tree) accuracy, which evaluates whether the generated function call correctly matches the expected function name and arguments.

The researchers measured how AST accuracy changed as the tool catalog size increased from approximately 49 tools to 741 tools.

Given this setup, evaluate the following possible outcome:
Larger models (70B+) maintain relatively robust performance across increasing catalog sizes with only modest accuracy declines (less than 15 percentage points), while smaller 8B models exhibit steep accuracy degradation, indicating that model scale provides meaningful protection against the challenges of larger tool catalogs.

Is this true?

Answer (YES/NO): NO